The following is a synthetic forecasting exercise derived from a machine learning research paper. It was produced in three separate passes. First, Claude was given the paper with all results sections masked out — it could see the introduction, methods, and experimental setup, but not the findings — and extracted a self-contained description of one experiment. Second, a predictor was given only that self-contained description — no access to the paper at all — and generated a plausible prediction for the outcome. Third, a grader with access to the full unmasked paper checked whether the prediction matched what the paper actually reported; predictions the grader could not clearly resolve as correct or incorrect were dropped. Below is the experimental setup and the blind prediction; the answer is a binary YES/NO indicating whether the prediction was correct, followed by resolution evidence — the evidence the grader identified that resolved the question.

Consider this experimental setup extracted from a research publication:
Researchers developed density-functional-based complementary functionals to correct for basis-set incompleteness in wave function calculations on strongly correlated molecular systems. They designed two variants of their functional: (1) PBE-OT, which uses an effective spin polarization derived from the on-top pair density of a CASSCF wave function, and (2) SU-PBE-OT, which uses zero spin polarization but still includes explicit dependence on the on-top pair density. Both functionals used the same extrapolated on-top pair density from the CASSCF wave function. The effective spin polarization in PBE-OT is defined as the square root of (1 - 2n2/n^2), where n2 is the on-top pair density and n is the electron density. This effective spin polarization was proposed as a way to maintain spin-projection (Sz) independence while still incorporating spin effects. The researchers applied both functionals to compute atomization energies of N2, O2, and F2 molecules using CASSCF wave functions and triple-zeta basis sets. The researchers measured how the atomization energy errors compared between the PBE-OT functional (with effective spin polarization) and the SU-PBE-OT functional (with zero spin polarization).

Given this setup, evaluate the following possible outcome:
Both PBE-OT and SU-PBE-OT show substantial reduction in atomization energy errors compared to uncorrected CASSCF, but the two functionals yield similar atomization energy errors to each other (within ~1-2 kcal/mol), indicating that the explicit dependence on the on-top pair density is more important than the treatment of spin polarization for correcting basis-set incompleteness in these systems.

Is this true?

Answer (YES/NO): YES